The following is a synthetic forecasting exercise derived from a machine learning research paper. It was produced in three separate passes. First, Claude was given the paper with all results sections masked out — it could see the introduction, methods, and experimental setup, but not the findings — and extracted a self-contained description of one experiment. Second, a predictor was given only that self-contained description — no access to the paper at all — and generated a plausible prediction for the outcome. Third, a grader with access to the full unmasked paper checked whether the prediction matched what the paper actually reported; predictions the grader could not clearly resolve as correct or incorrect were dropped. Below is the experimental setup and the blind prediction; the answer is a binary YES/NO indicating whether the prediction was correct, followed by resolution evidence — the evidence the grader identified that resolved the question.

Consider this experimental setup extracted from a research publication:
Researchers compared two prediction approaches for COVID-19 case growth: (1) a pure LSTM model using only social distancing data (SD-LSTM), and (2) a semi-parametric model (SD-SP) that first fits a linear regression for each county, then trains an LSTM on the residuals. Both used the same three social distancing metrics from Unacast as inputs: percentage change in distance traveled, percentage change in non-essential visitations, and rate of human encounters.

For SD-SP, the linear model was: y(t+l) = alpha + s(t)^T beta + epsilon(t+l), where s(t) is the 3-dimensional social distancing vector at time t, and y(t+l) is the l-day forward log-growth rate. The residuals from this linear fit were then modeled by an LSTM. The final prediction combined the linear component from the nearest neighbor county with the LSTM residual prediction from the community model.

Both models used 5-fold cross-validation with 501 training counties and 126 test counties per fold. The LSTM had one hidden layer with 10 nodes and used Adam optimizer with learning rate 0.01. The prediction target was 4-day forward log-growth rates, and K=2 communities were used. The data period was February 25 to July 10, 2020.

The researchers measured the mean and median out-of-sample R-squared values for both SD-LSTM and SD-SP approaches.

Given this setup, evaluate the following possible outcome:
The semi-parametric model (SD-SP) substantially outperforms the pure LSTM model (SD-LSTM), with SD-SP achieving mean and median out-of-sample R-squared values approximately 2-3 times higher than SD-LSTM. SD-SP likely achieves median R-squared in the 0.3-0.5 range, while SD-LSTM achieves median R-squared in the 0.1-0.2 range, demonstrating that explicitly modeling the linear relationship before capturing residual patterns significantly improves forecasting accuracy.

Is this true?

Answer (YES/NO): NO